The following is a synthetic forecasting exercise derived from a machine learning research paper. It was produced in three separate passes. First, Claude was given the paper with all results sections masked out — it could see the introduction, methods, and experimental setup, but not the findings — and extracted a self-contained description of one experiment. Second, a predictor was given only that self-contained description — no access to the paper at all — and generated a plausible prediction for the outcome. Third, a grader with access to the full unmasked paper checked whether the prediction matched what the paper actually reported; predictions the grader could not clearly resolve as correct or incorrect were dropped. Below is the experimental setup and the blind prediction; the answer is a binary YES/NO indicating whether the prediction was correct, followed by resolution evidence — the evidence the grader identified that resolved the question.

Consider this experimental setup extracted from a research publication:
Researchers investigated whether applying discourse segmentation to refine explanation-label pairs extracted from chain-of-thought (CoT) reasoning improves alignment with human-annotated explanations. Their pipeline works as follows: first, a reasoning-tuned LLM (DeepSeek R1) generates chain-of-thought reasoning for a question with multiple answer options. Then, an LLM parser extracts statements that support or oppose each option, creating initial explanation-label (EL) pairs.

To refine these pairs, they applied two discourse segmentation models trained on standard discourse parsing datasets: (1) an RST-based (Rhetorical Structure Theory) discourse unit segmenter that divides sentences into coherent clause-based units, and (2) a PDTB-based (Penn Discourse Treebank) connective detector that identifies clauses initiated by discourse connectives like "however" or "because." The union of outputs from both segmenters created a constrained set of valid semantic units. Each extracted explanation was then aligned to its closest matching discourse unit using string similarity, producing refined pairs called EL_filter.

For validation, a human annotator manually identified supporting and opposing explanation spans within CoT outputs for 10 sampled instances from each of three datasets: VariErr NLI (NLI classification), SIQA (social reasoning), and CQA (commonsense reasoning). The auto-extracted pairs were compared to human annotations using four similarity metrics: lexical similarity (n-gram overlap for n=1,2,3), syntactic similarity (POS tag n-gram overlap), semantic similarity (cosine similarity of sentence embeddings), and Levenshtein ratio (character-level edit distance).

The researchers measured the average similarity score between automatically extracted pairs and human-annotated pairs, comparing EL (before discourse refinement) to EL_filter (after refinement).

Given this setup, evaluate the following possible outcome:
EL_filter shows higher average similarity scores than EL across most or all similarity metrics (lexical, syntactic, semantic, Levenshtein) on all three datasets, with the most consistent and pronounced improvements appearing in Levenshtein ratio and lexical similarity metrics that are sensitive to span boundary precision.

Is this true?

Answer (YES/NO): YES